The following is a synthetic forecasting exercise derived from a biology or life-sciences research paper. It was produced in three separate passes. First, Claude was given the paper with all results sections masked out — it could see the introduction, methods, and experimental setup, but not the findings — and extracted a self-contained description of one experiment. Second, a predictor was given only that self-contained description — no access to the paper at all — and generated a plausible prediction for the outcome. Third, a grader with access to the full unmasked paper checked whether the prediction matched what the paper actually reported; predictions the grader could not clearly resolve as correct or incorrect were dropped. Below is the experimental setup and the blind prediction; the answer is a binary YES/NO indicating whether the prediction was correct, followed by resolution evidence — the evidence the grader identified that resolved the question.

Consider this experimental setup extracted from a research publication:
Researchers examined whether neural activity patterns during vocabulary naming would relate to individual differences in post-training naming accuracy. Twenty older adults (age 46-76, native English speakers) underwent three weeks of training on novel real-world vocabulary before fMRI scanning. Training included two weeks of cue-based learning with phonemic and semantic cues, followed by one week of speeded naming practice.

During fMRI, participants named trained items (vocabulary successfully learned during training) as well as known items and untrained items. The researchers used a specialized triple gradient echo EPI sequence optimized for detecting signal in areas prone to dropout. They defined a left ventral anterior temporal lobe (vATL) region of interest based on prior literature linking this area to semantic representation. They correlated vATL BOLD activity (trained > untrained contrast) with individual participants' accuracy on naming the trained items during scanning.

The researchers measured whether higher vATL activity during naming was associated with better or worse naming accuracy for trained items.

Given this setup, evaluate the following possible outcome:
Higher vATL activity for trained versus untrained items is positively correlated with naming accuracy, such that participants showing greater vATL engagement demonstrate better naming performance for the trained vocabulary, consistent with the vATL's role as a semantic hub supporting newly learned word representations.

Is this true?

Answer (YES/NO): YES